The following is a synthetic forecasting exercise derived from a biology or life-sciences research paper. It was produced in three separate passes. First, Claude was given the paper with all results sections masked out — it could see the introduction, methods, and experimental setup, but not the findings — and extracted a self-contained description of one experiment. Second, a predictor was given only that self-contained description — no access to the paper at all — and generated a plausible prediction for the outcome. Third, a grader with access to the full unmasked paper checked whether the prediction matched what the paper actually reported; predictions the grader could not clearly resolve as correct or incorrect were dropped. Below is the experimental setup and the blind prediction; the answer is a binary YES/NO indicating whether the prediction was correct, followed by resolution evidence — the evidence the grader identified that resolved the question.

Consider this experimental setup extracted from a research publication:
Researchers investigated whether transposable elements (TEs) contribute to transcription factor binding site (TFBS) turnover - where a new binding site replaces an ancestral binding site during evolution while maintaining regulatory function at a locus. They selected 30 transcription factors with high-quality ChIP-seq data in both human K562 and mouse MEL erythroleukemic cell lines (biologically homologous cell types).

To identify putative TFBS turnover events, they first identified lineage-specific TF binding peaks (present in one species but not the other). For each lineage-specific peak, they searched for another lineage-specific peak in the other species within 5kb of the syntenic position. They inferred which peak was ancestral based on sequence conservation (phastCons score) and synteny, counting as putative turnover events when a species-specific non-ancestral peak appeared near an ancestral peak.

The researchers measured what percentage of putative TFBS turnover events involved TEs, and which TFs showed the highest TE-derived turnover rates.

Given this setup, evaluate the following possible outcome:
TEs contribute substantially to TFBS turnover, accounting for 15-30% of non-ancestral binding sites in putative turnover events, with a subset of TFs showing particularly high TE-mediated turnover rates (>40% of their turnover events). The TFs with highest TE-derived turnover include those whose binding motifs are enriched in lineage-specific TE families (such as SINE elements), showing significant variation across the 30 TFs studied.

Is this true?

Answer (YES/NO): NO